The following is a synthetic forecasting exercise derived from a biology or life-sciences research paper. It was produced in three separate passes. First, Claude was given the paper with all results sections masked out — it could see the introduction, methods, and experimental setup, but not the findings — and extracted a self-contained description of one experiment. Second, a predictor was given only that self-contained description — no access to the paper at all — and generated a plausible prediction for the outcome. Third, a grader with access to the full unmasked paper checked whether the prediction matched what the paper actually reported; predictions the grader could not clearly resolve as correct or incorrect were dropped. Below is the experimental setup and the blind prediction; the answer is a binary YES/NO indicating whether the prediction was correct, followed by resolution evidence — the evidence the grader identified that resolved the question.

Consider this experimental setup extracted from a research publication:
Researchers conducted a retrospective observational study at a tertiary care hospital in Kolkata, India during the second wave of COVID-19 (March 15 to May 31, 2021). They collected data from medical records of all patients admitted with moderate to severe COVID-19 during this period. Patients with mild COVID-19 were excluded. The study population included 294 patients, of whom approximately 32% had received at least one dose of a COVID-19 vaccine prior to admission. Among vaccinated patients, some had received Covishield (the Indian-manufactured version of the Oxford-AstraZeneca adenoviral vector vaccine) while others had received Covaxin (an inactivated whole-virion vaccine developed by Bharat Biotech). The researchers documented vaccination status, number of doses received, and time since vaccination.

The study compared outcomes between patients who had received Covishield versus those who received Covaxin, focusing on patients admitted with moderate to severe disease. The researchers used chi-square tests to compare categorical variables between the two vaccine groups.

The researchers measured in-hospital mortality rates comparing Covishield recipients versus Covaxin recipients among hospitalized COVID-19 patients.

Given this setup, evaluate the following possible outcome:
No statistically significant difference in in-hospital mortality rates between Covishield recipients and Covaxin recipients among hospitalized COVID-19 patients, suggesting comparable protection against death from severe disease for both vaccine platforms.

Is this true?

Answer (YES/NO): YES